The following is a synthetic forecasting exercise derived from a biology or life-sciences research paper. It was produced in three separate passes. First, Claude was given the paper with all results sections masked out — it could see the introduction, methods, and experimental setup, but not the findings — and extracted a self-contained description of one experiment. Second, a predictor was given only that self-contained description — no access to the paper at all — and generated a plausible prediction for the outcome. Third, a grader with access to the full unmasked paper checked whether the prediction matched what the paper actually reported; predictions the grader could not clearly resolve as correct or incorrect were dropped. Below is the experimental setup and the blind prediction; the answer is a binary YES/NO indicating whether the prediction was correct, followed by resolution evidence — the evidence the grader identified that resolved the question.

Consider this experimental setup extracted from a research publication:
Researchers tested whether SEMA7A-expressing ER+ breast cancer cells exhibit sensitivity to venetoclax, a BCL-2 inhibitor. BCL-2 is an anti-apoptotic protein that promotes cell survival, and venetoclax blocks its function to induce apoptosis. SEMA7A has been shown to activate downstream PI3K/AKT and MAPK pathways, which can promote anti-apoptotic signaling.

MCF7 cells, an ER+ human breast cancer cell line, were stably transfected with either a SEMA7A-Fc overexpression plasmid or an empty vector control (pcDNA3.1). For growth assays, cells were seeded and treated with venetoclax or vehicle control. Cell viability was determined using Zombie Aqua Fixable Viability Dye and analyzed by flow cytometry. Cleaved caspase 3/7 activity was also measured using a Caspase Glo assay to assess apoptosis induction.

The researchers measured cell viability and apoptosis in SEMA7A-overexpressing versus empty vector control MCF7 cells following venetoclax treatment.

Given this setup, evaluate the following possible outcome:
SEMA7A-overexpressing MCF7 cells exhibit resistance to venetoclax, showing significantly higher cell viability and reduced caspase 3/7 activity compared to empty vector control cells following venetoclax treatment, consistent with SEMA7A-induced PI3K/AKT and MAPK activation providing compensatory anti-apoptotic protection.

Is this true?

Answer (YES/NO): NO